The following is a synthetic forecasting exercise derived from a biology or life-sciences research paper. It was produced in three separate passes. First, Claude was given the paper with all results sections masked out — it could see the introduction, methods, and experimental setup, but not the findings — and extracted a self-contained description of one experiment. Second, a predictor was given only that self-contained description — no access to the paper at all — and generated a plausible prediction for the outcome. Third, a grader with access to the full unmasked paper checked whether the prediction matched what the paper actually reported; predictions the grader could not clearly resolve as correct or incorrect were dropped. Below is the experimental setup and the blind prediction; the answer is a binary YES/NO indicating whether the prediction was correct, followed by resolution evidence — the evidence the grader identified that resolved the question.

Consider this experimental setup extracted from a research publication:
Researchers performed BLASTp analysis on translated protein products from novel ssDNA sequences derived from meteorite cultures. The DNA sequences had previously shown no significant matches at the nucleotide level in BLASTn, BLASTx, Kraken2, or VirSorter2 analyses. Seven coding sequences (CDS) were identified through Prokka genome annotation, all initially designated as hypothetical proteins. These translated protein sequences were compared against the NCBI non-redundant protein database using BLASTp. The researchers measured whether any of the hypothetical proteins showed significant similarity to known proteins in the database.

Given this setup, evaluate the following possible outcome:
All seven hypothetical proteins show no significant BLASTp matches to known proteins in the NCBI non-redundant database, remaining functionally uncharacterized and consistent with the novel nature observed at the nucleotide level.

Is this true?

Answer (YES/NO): NO